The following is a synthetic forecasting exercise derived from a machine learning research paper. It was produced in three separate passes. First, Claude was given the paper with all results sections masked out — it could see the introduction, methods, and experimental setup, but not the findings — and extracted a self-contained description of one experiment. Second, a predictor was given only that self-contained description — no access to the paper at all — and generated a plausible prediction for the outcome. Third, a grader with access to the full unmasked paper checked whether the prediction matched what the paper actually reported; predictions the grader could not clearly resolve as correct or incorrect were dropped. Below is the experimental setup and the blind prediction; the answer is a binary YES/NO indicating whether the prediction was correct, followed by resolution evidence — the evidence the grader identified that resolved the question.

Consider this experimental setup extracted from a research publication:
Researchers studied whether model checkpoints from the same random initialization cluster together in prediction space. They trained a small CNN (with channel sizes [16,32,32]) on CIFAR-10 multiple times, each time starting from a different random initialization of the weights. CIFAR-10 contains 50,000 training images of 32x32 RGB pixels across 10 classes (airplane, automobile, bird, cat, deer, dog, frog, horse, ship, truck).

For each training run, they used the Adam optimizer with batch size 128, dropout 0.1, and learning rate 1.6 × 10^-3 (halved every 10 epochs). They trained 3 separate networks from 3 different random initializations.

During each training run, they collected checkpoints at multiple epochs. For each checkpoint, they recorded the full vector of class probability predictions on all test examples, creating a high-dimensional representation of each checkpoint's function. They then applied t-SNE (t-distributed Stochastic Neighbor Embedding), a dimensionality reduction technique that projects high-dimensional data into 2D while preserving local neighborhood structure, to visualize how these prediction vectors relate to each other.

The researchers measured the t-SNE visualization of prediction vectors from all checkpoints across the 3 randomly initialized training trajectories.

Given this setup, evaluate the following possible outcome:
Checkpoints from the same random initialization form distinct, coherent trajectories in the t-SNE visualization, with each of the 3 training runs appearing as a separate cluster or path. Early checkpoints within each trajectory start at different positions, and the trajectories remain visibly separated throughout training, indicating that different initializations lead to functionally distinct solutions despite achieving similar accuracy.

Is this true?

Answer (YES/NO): YES